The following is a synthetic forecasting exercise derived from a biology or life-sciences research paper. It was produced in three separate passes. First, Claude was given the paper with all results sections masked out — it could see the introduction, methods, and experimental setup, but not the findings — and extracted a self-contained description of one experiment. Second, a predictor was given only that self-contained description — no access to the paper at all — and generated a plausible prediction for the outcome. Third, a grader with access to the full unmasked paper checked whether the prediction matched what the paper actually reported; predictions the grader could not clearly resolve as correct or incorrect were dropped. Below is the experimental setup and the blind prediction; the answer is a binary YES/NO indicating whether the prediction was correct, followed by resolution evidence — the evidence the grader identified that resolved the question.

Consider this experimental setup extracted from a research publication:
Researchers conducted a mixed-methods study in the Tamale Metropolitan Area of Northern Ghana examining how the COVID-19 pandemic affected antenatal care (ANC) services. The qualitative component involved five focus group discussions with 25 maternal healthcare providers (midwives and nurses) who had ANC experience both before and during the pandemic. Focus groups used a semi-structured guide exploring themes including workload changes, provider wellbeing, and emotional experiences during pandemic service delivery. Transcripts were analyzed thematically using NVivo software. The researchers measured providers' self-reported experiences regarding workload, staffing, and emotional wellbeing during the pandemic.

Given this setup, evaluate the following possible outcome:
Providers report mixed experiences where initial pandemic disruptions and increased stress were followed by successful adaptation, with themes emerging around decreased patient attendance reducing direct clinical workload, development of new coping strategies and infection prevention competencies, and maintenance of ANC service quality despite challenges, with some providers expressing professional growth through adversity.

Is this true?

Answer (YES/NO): NO